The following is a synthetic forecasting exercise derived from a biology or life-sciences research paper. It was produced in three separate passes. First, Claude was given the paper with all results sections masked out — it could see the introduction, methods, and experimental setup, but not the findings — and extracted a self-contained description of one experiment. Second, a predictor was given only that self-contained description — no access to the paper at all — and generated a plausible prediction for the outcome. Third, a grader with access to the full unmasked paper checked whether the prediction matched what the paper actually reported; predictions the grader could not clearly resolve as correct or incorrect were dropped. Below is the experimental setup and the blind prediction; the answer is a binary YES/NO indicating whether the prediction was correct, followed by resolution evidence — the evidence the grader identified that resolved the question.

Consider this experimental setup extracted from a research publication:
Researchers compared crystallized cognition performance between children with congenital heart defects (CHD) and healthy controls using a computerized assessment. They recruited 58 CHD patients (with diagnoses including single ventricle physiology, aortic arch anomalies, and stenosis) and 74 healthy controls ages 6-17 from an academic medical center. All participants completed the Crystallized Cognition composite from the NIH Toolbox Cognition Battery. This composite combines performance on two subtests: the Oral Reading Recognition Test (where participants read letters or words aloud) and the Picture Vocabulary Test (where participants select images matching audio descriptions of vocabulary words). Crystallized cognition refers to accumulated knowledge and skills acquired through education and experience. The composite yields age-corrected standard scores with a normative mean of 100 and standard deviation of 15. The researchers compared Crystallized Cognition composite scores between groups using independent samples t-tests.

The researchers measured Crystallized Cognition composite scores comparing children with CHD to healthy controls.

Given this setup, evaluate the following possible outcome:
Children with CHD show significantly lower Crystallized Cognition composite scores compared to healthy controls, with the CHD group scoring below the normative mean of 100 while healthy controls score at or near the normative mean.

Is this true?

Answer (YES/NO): NO